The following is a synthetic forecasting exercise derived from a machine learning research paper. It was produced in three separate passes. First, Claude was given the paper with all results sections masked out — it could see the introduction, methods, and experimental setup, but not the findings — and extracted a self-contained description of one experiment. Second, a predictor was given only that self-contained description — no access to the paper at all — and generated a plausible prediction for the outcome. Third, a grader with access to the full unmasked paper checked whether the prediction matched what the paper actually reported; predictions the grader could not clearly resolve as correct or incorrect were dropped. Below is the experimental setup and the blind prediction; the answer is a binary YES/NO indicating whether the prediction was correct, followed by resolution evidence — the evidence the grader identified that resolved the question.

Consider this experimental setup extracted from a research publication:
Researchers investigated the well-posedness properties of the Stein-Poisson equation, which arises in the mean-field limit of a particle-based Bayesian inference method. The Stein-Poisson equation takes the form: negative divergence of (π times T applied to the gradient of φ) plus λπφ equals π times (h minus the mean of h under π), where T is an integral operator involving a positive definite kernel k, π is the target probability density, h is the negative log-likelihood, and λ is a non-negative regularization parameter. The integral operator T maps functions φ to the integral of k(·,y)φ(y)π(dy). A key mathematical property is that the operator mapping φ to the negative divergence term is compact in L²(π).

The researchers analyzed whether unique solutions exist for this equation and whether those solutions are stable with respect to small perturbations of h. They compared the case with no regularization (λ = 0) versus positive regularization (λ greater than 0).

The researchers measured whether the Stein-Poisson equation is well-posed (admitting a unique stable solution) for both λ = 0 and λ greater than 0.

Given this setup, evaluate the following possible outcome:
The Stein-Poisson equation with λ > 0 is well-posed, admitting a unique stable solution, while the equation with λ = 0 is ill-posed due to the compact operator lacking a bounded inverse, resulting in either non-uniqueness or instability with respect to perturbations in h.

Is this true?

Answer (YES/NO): YES